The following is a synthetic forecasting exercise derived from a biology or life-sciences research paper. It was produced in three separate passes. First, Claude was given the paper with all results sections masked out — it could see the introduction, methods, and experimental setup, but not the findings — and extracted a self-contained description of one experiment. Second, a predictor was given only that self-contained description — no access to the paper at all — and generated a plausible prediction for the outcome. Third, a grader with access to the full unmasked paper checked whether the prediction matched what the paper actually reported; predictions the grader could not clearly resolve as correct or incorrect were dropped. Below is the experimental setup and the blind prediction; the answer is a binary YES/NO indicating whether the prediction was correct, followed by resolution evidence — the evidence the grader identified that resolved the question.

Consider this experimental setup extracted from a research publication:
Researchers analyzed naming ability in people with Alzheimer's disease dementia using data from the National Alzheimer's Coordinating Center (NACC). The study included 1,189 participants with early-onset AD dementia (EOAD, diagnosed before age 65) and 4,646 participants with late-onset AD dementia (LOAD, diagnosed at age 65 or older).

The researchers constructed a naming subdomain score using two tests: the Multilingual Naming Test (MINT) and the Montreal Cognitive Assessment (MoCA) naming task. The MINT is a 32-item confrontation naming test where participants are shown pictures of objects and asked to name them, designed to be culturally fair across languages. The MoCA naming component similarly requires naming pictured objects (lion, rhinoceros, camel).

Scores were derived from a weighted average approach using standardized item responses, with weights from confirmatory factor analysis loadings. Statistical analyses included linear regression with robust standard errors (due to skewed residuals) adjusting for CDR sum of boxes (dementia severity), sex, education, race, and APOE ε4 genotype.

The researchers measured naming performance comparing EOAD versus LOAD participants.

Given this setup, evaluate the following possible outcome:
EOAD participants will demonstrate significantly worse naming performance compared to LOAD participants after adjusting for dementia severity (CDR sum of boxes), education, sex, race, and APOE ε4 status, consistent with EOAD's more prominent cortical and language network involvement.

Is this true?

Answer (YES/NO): NO